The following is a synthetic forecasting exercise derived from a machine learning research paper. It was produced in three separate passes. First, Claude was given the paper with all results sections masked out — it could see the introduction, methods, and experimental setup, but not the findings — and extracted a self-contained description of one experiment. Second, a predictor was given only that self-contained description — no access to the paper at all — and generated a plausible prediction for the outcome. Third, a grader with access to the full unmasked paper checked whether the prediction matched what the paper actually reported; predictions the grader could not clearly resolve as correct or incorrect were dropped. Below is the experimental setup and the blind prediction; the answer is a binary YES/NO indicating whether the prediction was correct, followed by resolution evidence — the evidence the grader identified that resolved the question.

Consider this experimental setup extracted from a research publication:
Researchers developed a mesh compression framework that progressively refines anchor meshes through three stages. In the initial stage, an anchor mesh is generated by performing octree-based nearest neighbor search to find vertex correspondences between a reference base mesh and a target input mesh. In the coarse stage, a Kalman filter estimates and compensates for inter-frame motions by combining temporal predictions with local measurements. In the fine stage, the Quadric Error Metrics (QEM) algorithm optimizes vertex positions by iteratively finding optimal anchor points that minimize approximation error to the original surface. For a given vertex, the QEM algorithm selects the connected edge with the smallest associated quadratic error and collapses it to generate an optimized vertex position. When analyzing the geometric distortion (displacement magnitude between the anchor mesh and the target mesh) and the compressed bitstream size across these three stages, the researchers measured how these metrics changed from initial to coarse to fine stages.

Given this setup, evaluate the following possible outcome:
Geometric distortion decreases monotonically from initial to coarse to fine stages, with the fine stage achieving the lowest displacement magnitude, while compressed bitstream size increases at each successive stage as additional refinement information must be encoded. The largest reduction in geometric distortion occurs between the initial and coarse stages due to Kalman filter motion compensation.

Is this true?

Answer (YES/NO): NO